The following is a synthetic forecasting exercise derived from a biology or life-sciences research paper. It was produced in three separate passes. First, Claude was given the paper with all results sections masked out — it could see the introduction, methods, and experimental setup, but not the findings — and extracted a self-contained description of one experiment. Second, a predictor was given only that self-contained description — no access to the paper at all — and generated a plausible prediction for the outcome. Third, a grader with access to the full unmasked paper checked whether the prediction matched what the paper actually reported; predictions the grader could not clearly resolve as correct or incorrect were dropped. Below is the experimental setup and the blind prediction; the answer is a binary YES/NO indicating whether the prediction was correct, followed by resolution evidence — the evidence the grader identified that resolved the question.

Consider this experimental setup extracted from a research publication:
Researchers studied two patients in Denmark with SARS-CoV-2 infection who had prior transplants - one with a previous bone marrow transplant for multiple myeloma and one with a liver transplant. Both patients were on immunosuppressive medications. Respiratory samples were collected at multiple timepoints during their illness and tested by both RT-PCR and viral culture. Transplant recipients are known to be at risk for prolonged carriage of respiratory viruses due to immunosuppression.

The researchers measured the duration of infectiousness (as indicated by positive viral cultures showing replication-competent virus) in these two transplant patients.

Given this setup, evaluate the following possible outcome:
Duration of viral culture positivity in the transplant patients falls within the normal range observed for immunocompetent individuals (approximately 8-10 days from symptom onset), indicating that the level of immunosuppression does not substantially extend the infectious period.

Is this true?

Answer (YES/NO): YES